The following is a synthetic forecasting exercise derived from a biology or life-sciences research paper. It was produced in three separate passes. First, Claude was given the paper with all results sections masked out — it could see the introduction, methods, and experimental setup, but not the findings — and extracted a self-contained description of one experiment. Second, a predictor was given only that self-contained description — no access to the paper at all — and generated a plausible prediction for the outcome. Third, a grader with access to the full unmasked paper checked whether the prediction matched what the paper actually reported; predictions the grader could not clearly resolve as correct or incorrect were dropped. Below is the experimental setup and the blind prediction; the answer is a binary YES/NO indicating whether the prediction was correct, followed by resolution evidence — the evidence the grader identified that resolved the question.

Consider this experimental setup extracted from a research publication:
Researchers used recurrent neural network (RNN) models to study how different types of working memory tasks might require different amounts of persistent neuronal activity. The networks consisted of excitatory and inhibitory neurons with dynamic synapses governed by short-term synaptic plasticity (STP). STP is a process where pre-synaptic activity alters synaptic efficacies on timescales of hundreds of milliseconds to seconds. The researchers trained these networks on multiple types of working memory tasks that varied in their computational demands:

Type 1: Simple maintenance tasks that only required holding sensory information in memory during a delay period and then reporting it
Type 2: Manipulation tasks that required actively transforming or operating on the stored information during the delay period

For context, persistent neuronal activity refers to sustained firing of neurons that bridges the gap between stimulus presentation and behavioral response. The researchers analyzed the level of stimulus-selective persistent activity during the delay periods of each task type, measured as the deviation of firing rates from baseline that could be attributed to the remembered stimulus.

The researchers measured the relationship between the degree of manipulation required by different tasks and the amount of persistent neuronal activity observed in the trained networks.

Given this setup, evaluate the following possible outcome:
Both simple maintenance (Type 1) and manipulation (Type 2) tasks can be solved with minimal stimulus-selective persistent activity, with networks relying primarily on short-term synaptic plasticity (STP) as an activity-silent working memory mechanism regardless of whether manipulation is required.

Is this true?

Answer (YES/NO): NO